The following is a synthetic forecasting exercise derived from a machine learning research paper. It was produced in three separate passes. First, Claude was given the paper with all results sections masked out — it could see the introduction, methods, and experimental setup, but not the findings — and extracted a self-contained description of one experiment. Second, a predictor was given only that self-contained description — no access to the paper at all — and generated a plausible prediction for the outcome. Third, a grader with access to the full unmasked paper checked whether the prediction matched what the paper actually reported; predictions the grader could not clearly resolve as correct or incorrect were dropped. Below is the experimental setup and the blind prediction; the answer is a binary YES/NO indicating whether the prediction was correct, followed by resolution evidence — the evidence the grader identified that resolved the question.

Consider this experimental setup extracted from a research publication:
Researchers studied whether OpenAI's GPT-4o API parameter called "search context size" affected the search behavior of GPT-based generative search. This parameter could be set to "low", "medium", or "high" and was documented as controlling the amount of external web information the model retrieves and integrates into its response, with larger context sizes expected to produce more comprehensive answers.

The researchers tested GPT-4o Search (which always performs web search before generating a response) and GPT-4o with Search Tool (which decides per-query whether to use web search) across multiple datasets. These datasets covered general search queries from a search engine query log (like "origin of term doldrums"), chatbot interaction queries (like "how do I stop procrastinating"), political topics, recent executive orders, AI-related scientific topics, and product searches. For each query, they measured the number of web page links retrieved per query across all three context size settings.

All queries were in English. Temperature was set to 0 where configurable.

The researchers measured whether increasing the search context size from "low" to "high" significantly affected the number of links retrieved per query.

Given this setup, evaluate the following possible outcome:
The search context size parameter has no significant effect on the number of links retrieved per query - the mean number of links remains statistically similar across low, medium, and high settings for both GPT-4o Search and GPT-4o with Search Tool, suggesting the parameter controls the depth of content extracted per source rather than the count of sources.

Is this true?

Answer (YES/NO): YES